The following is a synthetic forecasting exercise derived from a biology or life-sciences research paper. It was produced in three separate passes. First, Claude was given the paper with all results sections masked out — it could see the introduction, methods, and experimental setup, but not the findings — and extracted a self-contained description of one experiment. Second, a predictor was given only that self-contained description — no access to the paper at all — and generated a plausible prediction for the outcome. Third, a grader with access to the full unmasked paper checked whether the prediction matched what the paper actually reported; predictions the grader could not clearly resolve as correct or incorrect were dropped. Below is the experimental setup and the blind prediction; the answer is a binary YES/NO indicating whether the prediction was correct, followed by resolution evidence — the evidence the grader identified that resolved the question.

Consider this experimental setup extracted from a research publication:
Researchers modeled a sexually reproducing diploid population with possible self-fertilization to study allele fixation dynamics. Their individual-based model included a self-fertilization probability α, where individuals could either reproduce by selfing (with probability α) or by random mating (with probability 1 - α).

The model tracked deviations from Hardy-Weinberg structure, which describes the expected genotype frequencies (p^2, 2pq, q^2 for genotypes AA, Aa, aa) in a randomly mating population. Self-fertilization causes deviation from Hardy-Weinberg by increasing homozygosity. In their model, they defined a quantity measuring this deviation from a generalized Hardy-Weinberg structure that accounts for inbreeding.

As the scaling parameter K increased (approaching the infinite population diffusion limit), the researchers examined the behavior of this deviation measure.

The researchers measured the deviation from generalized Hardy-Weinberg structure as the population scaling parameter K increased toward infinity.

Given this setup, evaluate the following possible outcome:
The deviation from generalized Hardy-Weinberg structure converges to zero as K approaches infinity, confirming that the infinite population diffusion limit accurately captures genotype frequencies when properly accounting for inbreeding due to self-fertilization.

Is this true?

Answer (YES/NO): YES